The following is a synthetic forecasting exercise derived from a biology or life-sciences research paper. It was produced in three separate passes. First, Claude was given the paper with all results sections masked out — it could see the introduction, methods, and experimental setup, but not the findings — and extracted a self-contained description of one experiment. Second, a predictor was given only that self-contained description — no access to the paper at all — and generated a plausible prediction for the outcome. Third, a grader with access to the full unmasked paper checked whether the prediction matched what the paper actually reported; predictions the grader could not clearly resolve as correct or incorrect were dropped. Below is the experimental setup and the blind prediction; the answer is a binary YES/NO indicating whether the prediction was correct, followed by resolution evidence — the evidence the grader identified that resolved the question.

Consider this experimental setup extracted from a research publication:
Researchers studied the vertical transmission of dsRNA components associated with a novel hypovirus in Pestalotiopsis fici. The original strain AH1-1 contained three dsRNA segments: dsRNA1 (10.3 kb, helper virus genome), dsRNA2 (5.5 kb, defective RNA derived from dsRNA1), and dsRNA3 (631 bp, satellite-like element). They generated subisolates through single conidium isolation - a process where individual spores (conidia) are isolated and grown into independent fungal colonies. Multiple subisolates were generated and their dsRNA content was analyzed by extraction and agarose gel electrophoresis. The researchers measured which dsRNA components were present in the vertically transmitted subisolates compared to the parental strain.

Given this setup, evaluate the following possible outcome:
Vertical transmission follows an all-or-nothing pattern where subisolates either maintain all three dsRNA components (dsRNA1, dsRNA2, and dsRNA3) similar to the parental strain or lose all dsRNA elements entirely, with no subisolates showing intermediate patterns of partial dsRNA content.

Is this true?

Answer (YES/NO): NO